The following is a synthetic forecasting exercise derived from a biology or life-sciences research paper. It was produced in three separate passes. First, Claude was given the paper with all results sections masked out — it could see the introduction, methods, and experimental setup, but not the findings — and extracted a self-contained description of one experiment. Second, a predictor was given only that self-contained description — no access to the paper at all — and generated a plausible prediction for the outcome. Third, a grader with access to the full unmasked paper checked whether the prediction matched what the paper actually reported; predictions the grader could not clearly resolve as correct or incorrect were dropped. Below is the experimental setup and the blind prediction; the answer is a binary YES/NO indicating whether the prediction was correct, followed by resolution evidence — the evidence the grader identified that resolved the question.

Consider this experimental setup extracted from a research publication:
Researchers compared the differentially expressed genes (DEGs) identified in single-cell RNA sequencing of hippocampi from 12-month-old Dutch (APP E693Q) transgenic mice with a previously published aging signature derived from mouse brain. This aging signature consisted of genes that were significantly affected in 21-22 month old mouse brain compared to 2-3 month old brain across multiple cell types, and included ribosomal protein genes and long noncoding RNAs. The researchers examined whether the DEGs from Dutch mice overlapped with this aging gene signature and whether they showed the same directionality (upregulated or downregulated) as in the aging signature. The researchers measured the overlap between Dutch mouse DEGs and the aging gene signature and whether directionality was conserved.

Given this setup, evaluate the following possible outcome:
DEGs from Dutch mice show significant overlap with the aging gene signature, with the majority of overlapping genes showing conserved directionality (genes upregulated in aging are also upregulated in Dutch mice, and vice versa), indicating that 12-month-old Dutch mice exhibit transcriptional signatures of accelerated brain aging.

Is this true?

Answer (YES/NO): YES